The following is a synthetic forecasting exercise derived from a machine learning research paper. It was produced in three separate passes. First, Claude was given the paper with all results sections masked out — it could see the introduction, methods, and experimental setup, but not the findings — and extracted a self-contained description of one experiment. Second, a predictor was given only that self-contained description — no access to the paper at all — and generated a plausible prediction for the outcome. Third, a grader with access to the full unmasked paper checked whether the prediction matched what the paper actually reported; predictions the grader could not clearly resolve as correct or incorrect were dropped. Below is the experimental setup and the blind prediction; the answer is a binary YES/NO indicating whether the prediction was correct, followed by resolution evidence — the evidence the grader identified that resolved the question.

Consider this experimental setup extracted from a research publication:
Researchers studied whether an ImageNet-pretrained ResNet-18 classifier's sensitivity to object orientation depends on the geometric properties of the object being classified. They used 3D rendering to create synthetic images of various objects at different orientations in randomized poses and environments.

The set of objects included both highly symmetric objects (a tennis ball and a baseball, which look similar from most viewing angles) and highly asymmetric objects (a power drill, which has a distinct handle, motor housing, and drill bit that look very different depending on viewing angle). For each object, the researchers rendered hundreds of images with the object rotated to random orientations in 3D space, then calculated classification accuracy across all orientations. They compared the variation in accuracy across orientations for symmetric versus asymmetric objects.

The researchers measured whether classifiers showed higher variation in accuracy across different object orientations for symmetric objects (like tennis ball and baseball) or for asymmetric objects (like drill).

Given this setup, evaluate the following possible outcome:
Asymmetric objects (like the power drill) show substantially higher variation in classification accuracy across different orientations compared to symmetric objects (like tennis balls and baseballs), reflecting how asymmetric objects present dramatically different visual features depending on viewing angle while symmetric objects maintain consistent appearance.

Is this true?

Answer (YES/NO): YES